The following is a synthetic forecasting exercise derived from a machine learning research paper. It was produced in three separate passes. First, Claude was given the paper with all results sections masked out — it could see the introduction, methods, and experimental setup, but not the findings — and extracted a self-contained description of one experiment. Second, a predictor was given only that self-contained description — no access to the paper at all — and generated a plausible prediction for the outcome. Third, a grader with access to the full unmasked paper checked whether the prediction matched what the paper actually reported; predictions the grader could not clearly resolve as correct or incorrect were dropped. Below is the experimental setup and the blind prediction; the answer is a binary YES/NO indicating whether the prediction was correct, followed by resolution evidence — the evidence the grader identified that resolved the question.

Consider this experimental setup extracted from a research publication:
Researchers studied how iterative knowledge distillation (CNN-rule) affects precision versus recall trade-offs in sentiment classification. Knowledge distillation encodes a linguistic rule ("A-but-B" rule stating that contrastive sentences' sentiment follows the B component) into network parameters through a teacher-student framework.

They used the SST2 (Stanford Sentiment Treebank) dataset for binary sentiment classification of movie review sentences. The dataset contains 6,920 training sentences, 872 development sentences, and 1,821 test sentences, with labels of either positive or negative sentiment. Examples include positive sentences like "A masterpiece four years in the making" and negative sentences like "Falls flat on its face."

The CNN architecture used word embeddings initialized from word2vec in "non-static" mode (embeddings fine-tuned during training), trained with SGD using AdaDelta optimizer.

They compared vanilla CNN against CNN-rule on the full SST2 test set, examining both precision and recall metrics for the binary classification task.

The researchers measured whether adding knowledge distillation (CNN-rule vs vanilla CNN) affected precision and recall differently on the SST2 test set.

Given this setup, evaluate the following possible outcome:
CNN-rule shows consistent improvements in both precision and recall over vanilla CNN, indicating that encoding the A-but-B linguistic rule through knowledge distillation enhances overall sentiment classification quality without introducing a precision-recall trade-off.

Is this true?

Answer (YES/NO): NO